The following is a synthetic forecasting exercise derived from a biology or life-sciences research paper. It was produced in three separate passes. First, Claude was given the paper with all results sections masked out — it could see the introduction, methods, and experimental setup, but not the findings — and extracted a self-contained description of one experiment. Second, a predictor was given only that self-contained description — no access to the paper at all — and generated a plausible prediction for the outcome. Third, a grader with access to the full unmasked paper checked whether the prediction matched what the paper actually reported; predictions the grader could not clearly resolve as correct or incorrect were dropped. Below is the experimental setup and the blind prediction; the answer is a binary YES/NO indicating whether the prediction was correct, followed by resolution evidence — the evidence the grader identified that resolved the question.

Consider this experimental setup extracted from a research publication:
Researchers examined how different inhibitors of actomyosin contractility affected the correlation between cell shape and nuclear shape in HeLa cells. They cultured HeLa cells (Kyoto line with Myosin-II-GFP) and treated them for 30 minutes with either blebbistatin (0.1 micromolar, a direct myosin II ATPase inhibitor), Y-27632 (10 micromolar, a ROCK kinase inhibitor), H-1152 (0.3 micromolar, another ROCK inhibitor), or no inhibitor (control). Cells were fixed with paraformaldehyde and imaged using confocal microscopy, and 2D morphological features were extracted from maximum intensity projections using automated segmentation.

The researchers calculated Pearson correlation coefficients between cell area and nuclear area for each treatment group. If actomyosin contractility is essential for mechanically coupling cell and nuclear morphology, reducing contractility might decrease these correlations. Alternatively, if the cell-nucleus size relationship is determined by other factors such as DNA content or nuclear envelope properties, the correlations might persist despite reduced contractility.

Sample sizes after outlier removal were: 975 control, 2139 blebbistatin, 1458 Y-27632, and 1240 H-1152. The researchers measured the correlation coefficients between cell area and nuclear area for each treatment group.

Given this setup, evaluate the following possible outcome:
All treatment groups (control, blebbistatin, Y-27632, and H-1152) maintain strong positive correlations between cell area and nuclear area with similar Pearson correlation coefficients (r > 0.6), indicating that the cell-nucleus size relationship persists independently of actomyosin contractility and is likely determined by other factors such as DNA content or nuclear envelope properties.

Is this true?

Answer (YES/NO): NO